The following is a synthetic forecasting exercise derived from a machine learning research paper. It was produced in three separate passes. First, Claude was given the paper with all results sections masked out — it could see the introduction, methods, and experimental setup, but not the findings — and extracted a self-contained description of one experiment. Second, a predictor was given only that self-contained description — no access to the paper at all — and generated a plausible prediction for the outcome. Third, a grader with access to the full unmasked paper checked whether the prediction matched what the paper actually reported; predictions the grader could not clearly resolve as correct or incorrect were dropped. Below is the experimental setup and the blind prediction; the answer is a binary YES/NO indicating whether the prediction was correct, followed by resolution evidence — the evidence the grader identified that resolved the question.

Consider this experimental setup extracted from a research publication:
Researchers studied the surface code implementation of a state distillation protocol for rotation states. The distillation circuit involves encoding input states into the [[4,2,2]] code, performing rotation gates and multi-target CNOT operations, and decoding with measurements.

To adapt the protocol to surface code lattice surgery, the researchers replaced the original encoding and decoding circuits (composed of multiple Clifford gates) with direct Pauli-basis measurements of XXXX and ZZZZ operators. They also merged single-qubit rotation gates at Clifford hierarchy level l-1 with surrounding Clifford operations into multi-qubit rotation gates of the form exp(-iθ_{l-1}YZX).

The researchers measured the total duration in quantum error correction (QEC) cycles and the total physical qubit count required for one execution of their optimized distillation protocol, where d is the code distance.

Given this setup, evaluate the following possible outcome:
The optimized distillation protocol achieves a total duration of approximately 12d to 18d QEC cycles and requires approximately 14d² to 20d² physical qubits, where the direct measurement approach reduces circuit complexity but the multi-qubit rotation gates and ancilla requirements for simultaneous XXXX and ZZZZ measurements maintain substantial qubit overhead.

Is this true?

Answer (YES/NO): NO